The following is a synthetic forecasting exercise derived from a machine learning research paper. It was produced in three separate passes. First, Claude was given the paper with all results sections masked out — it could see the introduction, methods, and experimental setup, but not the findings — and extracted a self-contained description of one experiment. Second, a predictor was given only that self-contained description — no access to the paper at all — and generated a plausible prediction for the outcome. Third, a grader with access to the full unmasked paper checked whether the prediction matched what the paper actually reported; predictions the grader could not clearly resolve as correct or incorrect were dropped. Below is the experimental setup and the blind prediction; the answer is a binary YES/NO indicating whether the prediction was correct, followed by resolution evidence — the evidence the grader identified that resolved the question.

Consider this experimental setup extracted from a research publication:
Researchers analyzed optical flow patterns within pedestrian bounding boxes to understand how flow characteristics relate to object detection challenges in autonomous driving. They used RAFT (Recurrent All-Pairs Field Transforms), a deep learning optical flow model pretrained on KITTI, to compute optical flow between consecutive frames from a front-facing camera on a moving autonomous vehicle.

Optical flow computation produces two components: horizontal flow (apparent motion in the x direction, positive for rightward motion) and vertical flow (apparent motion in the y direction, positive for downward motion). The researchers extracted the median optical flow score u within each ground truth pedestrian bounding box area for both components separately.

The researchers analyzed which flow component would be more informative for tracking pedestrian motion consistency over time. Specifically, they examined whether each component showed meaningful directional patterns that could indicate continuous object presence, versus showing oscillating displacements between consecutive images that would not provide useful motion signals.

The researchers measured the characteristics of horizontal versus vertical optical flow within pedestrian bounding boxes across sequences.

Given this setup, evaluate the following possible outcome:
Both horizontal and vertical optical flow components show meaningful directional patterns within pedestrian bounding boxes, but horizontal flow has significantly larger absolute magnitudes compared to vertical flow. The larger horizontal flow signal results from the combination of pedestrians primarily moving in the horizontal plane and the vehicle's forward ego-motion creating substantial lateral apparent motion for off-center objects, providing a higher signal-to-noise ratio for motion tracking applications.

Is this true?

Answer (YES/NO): NO